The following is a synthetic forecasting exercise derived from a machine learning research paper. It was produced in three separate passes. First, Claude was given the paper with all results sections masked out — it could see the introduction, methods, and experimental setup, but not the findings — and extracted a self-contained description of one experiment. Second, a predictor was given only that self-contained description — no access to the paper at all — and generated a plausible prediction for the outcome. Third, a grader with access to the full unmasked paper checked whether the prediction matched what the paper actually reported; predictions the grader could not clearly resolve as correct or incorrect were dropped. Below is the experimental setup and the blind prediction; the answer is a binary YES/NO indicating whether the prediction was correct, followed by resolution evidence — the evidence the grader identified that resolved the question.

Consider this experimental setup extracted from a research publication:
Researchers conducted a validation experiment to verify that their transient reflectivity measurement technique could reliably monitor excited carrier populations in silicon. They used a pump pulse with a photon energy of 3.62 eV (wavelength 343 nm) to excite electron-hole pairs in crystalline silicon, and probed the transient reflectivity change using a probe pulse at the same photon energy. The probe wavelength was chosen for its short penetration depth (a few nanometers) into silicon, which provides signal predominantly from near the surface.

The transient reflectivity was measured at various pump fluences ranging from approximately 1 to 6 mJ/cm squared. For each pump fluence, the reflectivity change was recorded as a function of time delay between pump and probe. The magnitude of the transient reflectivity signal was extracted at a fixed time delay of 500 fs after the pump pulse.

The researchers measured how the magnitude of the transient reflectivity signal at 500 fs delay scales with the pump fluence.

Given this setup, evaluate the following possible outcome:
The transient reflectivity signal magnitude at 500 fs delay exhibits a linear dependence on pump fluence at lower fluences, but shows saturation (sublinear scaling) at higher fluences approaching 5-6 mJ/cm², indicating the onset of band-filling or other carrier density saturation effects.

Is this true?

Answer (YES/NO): NO